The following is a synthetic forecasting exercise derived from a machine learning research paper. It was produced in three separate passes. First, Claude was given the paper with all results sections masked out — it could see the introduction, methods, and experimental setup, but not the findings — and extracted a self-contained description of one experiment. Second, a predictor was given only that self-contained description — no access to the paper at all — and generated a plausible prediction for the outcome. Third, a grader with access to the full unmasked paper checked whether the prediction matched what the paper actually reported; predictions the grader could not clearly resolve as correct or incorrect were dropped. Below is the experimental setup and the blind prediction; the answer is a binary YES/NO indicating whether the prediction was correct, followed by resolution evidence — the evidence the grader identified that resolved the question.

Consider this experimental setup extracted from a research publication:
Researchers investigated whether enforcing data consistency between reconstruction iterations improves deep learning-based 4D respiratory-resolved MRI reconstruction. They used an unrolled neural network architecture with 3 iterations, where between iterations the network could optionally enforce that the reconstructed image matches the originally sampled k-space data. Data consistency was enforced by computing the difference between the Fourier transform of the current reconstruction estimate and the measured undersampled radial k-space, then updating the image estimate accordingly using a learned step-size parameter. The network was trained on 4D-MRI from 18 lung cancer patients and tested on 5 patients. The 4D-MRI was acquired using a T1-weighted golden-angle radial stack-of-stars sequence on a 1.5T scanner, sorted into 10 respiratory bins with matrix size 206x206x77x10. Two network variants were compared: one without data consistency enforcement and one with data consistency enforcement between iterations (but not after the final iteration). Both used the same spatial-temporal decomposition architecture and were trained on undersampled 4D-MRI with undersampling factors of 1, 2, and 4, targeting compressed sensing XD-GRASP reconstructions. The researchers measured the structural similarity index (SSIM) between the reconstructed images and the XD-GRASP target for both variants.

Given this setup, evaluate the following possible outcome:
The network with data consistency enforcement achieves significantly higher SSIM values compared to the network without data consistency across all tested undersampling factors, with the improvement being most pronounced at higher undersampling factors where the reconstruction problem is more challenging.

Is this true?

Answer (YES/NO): NO